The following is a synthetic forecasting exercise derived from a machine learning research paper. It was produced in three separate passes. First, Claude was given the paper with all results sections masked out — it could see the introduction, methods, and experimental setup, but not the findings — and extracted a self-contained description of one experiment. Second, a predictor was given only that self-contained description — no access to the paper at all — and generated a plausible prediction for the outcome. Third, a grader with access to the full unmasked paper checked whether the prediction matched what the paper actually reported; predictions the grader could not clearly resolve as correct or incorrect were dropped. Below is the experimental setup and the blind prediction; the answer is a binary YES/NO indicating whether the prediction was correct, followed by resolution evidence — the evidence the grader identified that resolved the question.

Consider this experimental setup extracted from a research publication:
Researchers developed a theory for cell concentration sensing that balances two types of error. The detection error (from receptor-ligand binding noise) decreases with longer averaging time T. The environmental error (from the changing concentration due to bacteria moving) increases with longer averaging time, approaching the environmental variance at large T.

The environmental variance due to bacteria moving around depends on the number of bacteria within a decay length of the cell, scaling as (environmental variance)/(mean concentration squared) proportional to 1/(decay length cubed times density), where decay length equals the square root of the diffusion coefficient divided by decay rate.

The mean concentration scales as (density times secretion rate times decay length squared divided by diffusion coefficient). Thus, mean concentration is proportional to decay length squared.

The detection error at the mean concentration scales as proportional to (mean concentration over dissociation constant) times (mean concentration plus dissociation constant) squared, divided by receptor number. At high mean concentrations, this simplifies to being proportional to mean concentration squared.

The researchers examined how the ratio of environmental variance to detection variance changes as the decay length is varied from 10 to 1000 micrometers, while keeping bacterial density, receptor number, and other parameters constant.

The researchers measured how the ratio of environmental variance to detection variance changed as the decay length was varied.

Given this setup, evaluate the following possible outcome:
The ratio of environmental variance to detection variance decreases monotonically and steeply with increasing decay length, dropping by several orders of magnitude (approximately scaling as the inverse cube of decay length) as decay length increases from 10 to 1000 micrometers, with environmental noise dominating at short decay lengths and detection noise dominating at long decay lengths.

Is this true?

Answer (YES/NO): NO